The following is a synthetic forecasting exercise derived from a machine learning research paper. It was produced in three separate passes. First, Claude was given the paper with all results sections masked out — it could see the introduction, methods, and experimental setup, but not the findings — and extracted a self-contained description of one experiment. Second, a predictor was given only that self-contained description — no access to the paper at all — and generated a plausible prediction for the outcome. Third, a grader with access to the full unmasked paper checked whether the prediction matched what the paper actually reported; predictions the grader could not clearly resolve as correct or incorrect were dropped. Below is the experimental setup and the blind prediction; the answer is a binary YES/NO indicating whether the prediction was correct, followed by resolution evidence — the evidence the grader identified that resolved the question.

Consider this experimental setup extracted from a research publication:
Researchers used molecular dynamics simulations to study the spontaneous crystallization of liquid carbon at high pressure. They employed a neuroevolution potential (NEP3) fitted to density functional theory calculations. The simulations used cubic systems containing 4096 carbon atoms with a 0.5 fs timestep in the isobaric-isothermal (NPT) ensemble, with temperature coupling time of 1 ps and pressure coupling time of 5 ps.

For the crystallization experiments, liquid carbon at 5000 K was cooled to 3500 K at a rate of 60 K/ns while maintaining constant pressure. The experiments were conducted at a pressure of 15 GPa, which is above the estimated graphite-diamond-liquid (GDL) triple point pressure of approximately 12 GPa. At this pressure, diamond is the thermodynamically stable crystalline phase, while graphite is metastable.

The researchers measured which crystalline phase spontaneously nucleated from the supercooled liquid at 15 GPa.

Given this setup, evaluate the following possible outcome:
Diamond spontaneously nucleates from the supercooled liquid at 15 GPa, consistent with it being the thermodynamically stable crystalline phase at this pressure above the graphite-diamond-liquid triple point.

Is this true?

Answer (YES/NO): NO